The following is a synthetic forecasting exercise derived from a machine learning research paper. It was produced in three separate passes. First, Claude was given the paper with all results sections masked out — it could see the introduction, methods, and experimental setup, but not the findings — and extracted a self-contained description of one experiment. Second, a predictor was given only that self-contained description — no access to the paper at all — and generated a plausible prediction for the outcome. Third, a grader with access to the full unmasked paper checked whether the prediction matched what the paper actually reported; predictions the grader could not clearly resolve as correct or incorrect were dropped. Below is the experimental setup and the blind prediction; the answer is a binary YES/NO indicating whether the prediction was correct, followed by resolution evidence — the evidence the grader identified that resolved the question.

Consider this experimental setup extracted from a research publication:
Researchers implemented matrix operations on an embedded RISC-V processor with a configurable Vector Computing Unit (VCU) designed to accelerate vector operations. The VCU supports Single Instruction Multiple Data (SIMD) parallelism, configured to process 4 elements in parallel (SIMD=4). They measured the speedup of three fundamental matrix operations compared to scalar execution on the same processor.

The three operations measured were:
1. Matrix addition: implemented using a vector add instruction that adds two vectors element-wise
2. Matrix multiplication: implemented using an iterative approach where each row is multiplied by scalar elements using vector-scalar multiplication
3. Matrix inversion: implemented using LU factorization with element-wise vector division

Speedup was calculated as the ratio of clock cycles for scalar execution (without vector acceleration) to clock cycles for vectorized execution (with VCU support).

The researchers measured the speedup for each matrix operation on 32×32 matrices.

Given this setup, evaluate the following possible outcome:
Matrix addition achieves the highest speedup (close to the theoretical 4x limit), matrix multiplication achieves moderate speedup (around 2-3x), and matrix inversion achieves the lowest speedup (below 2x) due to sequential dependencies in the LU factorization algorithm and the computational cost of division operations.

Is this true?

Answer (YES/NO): NO